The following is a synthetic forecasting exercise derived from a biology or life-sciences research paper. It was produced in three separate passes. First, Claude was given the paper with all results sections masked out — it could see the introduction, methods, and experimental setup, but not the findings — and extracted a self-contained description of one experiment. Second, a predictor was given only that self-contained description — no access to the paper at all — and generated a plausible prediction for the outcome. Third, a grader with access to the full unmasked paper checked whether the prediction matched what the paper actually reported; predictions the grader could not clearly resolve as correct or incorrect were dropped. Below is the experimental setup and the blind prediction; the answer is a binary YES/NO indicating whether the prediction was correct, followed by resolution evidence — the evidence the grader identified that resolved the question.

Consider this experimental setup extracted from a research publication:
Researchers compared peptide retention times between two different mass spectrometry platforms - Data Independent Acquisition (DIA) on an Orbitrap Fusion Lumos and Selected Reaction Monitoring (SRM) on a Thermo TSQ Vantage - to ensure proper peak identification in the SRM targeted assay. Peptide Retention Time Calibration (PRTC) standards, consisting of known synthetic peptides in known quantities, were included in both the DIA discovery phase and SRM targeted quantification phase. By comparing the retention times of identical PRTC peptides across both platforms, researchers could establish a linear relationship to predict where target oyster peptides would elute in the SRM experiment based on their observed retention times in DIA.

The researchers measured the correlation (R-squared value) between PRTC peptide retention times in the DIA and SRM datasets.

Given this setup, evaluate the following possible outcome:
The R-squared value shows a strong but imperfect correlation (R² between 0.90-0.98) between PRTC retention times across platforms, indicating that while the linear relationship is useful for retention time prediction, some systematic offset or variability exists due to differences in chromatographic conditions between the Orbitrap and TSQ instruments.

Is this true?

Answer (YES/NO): NO